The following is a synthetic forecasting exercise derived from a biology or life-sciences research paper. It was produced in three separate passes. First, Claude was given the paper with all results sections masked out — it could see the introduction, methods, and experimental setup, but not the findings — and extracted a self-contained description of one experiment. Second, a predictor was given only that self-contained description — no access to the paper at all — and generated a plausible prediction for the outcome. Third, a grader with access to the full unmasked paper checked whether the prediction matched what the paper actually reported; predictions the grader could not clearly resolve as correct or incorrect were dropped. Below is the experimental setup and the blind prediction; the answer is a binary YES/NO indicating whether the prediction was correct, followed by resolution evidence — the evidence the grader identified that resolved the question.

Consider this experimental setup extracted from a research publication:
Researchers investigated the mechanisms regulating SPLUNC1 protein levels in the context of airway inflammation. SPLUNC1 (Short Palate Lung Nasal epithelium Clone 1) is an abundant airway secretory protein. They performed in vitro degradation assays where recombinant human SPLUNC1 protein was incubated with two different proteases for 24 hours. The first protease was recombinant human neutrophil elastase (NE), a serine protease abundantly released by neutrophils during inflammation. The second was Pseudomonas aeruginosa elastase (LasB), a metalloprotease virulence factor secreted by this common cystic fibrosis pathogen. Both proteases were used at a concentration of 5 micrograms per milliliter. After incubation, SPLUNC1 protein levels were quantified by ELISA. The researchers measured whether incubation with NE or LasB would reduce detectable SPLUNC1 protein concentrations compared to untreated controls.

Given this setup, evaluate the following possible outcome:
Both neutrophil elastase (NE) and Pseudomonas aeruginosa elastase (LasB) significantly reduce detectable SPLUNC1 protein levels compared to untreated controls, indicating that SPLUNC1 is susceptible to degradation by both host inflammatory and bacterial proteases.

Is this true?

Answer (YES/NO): YES